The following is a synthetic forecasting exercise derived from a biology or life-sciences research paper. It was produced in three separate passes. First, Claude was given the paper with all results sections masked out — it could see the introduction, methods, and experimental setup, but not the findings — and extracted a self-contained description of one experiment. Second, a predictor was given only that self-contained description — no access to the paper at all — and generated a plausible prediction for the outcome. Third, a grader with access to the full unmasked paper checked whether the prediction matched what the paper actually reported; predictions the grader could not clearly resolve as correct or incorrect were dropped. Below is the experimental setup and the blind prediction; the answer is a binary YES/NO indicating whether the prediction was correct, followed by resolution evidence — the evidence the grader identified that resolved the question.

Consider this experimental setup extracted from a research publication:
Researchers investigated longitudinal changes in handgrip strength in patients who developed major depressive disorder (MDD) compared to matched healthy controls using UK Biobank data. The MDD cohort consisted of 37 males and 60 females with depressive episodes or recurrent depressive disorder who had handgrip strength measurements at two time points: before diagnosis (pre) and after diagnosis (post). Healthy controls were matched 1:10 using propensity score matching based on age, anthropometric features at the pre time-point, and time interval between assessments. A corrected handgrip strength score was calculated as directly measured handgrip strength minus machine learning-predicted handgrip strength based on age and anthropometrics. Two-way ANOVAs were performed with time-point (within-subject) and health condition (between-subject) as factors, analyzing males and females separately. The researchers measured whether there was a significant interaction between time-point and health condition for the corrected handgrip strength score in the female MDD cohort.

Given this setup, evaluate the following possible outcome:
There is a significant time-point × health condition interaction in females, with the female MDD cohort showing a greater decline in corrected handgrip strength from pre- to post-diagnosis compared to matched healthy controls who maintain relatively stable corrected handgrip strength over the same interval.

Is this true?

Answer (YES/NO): NO